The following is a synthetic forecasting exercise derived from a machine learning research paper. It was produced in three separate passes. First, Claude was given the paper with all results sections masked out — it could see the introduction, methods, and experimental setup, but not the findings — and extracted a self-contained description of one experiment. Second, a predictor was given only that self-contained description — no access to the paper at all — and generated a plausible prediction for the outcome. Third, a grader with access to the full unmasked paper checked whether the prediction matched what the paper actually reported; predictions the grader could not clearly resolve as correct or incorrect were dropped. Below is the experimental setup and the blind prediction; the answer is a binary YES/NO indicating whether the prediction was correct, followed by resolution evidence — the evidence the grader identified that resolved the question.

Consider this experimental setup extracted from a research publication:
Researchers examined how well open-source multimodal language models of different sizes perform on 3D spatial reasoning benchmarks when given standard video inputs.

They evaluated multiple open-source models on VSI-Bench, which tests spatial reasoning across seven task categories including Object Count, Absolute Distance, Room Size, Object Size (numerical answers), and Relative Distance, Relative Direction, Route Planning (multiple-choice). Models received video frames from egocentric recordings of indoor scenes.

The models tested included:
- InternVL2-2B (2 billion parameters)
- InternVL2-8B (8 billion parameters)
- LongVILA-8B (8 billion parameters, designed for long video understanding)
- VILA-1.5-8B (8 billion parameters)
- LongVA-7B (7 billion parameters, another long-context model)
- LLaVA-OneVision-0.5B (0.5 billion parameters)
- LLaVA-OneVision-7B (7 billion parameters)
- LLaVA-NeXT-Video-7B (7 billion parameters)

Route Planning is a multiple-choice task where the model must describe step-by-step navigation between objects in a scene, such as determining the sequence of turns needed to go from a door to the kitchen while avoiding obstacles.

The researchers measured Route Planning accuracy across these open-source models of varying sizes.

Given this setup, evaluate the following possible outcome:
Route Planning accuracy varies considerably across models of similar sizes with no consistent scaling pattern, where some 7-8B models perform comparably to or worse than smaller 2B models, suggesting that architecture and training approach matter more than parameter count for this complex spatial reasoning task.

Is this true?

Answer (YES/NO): YES